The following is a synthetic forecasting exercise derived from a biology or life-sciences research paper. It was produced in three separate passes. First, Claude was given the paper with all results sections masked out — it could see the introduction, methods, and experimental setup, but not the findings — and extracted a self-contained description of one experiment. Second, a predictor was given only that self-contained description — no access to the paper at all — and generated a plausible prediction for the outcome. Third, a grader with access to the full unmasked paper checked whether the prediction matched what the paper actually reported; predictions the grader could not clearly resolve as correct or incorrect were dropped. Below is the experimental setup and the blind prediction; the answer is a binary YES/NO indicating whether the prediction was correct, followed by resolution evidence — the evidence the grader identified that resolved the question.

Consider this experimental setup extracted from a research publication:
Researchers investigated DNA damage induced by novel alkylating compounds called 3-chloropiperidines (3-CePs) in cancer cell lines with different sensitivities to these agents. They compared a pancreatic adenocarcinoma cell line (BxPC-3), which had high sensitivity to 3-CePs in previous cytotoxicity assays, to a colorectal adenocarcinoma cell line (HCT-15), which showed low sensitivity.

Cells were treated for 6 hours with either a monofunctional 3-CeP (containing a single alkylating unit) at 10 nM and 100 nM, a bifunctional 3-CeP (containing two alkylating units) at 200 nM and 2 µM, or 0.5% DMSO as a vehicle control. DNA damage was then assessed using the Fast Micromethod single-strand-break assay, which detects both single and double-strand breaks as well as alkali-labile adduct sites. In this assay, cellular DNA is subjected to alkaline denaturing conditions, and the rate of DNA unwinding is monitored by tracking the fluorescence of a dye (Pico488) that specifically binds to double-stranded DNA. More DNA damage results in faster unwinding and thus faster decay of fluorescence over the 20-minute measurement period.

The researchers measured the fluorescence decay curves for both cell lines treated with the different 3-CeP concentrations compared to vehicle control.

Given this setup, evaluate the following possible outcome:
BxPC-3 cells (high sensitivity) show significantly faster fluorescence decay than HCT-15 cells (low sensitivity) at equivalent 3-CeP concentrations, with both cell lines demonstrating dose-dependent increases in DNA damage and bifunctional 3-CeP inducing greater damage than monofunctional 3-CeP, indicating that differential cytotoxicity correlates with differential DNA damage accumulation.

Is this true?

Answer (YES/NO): NO